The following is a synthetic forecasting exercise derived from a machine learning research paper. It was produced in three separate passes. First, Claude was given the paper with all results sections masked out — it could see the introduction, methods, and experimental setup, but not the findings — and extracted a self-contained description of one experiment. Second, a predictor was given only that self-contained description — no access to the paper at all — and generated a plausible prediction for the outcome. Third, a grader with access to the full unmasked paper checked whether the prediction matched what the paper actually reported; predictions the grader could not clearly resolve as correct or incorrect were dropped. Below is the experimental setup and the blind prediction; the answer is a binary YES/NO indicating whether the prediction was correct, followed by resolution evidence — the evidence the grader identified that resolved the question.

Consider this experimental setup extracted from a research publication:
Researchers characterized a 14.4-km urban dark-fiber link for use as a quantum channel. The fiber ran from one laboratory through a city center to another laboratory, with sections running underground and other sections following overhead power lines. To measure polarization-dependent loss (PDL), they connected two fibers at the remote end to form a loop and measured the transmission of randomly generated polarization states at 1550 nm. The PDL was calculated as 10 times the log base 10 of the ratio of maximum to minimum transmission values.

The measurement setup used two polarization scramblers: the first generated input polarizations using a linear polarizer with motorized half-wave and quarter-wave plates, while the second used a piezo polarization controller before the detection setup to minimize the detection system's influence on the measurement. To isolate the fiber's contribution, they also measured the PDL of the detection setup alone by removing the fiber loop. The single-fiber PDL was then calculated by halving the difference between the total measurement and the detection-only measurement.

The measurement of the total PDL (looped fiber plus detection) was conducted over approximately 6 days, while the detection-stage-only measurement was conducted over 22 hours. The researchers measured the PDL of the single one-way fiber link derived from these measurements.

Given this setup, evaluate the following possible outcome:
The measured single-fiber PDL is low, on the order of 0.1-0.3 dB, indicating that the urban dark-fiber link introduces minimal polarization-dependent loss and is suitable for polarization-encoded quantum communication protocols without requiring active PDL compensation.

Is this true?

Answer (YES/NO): NO